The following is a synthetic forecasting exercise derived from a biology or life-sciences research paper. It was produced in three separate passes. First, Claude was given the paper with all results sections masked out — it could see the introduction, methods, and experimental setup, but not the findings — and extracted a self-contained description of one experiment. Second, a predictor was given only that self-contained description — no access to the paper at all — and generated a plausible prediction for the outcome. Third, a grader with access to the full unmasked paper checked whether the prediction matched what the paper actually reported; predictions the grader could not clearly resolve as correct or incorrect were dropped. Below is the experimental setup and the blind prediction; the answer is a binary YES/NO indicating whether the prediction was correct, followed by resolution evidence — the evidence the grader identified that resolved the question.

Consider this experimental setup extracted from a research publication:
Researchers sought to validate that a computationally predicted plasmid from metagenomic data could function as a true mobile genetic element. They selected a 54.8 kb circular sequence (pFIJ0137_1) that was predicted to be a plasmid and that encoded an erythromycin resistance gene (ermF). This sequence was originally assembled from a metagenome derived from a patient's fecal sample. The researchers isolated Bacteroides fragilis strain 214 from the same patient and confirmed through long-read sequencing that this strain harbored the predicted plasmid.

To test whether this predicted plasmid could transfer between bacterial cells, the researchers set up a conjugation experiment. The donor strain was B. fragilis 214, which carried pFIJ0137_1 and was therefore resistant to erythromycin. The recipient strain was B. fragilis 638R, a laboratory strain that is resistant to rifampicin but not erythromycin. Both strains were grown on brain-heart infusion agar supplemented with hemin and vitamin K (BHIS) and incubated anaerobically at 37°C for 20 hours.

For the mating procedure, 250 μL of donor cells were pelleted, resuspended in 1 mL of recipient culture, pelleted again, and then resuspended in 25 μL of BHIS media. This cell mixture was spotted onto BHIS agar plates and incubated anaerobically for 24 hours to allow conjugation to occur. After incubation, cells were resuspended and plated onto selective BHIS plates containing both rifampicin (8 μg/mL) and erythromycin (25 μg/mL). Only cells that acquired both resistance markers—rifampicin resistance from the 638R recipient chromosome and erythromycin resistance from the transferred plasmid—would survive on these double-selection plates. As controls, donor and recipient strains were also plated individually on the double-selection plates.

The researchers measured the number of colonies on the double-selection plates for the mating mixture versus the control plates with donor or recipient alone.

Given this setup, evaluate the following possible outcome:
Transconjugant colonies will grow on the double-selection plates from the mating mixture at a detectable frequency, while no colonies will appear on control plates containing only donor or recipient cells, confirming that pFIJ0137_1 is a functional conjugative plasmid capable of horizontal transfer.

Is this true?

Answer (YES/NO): NO